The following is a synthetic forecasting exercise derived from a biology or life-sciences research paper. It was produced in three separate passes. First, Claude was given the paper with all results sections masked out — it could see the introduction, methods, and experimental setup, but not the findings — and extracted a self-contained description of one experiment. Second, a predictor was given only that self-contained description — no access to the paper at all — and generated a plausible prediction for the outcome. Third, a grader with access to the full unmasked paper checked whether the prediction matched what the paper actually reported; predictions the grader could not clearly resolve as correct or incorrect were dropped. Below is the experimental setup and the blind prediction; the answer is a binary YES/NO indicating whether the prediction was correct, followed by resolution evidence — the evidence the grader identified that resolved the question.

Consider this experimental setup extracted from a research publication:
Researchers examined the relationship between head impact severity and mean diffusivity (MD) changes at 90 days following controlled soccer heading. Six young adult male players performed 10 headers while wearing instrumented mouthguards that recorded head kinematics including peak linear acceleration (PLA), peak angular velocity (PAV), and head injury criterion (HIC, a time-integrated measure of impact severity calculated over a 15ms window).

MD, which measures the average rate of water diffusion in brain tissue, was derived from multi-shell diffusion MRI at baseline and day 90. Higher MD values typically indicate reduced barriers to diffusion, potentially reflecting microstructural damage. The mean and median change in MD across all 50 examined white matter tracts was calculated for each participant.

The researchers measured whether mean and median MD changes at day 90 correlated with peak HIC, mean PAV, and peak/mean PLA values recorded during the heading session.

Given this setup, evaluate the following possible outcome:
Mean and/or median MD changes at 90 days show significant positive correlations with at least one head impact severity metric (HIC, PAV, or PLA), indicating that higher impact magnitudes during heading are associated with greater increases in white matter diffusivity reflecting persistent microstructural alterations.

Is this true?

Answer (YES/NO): YES